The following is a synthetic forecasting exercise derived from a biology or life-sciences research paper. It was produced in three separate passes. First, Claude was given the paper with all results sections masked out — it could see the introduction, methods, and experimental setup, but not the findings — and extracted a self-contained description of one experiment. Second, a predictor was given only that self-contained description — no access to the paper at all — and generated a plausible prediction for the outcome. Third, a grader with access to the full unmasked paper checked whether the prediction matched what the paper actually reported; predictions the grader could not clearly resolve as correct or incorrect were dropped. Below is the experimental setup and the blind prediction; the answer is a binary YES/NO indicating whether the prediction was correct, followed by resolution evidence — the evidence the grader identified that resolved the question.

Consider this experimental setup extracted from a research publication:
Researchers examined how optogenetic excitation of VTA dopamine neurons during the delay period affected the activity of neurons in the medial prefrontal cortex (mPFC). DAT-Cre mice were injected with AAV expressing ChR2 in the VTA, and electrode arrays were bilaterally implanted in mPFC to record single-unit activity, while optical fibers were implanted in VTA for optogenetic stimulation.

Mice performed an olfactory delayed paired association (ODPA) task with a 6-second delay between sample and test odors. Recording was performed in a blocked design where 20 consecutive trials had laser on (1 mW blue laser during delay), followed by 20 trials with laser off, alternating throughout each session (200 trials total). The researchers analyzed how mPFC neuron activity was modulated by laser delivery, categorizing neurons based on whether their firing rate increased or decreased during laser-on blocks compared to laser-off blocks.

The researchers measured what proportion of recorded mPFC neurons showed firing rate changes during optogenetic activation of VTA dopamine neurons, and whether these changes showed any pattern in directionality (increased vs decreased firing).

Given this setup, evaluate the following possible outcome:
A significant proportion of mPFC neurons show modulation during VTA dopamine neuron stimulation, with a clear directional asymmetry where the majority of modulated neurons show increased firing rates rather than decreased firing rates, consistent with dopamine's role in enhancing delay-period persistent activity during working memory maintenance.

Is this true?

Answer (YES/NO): NO